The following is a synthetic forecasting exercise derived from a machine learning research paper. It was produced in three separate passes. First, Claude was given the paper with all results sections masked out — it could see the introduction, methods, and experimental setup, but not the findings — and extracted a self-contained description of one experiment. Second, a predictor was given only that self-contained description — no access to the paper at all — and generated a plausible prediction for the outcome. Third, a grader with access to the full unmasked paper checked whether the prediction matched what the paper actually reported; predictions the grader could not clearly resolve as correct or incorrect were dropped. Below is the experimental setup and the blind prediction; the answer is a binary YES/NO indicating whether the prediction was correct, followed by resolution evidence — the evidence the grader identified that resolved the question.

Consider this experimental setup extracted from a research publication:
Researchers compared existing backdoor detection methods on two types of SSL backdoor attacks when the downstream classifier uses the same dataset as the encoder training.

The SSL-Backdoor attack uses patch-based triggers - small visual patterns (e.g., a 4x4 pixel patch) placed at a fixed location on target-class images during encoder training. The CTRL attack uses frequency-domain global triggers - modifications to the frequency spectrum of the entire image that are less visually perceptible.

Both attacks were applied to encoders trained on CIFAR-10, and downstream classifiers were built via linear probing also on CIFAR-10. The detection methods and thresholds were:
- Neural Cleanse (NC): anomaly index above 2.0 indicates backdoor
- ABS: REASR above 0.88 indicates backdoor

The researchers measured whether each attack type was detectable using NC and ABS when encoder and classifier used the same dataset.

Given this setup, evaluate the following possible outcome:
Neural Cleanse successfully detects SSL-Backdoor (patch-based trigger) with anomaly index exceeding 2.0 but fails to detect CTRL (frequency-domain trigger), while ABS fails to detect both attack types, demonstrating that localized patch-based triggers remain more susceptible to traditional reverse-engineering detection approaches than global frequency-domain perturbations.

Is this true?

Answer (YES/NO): NO